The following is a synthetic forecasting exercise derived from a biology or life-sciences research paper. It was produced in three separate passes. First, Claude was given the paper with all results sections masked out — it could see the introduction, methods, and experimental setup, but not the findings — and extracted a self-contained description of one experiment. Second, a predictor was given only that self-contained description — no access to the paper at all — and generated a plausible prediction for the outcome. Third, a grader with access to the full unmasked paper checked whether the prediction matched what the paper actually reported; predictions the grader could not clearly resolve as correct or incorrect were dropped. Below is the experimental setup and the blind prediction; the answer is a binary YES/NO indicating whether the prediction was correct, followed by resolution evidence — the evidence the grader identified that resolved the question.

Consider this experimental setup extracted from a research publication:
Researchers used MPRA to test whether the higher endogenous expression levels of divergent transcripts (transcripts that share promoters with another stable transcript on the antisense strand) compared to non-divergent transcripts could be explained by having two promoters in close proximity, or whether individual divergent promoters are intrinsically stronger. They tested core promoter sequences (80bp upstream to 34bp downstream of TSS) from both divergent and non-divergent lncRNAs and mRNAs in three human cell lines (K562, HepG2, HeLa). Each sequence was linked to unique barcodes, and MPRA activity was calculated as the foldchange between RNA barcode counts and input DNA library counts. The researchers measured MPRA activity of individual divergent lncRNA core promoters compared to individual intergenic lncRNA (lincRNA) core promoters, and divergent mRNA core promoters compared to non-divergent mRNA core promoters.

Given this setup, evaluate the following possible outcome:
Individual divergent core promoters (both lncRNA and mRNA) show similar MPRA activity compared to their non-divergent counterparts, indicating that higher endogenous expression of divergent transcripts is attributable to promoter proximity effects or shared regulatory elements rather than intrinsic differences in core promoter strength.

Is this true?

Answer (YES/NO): NO